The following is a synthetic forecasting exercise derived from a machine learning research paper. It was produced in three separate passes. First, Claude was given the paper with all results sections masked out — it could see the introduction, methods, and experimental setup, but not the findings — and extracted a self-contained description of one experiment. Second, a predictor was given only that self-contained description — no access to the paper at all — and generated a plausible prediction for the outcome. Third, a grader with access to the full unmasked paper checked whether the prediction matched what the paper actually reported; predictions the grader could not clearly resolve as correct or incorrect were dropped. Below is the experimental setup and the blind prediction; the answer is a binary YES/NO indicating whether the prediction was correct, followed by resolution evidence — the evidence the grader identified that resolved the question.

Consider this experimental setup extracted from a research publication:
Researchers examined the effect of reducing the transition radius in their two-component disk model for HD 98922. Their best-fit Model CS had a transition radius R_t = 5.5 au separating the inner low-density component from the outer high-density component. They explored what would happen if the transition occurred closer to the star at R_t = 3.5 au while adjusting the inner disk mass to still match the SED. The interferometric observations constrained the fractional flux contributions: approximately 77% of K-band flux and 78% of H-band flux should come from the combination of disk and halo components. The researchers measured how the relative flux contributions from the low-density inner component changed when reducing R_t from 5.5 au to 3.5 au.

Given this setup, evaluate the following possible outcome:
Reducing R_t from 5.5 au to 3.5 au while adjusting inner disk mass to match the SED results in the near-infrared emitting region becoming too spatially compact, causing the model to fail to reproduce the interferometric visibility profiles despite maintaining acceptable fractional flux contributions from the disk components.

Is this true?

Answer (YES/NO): NO